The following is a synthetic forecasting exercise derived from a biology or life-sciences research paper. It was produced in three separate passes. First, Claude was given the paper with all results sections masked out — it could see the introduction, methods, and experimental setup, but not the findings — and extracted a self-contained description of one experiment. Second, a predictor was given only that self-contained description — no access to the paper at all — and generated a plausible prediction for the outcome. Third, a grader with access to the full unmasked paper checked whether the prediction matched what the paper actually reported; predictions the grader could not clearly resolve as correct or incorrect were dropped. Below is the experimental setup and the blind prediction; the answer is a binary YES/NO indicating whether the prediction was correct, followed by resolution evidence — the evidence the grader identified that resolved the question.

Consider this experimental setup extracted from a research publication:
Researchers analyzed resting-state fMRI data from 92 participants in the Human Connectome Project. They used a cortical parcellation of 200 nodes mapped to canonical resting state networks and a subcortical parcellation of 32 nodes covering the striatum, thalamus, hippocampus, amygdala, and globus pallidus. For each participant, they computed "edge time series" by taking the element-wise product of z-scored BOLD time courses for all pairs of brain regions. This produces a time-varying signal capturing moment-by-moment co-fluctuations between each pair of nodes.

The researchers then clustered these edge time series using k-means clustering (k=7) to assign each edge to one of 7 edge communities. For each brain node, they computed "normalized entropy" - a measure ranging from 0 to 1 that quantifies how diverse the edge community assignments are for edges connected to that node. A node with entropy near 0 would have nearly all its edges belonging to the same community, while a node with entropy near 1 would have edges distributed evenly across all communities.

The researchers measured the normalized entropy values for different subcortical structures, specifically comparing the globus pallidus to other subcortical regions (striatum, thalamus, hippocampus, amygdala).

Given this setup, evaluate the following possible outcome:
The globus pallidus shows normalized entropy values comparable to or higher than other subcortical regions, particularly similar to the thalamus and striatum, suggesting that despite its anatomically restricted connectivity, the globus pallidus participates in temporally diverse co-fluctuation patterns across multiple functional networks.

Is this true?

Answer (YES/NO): NO